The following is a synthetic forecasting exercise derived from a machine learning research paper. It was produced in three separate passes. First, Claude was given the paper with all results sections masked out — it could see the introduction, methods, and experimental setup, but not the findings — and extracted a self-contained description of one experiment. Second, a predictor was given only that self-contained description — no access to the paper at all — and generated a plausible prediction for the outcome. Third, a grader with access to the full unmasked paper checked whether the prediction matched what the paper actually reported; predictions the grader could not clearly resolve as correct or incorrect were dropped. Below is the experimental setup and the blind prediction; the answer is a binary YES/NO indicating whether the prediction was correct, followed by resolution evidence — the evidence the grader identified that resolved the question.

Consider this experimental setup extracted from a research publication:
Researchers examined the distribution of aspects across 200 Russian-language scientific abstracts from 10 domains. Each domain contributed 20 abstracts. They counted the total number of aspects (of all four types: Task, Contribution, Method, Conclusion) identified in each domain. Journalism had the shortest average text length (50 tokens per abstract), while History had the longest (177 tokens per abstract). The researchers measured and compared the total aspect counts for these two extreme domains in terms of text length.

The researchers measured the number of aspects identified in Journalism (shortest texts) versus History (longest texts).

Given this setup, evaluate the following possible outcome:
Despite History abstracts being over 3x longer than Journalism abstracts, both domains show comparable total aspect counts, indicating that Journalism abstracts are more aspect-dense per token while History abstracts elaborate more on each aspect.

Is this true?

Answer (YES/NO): NO